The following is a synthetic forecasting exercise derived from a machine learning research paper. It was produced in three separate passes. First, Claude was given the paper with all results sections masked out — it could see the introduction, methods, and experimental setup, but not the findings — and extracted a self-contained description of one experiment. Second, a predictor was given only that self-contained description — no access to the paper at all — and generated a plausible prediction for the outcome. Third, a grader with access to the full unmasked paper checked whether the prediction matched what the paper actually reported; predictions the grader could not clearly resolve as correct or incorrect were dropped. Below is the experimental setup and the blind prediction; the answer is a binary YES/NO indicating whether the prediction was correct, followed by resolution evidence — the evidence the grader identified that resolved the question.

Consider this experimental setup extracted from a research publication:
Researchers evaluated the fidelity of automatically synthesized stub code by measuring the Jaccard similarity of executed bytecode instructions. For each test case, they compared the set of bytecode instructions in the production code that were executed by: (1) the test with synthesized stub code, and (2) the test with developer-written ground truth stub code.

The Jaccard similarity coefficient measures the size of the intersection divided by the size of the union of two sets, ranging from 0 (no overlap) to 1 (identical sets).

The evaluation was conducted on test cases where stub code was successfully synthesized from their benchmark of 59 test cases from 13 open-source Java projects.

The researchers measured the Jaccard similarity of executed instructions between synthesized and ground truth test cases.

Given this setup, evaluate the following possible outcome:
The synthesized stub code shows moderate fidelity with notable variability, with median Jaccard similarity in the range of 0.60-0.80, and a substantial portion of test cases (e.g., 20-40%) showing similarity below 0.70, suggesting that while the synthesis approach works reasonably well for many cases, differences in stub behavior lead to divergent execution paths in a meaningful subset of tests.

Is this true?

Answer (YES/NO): NO